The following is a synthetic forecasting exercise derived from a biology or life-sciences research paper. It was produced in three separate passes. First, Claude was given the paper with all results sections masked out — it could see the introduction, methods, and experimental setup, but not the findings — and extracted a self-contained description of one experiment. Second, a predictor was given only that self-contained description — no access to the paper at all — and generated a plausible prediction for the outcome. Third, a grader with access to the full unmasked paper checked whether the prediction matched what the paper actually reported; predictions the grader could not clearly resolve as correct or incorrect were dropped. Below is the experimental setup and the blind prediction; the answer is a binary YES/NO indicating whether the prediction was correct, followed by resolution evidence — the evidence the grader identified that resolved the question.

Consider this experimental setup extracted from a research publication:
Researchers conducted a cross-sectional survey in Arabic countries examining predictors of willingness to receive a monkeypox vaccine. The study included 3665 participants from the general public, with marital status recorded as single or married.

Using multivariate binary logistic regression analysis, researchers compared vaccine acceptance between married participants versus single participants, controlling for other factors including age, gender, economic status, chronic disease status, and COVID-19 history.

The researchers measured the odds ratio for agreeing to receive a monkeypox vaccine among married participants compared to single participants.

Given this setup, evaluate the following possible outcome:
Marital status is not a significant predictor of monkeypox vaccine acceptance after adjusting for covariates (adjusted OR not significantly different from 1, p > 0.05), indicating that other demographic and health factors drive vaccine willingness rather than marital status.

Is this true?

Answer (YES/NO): NO